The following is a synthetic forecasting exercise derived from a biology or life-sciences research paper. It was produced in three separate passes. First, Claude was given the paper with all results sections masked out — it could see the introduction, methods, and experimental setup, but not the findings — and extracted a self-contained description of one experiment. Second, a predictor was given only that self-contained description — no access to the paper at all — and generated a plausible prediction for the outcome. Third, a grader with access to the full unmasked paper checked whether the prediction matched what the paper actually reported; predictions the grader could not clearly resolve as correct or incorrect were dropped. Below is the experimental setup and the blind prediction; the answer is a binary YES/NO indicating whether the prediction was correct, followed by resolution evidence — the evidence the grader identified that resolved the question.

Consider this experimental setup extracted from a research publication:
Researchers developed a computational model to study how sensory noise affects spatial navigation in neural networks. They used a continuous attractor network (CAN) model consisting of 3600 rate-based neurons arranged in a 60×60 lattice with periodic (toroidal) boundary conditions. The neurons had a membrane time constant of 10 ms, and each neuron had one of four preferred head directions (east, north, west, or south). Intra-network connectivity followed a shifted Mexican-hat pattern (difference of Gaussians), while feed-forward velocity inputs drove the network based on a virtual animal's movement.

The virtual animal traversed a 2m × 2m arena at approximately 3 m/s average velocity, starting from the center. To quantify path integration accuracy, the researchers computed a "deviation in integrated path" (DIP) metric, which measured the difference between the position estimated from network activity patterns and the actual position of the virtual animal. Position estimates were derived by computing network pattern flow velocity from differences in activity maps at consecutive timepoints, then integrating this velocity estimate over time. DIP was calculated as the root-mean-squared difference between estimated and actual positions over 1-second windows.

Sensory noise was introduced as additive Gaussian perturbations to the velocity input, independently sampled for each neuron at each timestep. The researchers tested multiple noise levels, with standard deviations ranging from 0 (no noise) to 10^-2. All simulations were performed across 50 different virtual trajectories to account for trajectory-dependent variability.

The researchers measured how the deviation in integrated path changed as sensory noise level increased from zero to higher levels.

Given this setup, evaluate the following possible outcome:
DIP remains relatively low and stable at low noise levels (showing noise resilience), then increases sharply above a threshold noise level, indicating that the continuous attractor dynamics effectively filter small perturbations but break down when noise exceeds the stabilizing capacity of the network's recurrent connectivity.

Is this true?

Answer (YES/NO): NO